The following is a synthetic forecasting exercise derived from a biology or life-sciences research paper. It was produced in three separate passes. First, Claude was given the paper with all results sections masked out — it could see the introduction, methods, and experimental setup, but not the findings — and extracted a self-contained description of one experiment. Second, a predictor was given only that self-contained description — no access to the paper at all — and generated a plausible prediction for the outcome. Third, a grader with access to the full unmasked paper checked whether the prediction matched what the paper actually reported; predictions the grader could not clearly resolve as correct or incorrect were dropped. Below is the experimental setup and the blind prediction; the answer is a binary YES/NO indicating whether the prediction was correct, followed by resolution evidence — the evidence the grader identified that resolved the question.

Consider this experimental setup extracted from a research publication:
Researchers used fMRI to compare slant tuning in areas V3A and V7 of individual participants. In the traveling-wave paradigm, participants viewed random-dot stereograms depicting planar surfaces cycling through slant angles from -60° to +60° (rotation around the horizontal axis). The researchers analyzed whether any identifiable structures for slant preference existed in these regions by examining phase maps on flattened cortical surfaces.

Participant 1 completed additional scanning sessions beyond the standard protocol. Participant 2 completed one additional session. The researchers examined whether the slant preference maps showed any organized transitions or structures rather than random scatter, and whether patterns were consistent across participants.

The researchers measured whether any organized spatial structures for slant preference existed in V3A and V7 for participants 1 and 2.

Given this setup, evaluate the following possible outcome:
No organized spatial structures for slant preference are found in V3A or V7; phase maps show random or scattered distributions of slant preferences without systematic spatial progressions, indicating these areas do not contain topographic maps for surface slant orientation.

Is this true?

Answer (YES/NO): NO